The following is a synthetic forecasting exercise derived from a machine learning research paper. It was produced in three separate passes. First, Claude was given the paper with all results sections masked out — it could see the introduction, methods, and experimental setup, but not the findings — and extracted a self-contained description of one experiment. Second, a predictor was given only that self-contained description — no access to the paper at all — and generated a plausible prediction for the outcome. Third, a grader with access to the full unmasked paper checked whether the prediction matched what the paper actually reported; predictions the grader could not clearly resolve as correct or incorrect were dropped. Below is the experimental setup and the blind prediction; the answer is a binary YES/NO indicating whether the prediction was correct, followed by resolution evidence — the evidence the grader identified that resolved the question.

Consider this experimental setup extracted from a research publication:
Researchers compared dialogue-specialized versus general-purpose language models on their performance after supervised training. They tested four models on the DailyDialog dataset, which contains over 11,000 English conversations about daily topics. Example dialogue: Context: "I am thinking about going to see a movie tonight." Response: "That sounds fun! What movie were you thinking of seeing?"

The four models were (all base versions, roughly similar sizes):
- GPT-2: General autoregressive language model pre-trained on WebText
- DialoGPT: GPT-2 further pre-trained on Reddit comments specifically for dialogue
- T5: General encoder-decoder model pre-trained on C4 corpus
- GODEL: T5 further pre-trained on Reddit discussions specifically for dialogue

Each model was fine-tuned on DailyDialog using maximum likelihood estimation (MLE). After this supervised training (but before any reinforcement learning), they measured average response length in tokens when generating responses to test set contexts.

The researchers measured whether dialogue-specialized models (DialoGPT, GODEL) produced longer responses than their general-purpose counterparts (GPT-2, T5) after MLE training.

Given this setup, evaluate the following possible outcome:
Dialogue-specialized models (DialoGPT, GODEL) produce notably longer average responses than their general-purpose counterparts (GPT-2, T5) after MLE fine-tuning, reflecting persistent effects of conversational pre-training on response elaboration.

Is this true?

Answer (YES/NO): NO